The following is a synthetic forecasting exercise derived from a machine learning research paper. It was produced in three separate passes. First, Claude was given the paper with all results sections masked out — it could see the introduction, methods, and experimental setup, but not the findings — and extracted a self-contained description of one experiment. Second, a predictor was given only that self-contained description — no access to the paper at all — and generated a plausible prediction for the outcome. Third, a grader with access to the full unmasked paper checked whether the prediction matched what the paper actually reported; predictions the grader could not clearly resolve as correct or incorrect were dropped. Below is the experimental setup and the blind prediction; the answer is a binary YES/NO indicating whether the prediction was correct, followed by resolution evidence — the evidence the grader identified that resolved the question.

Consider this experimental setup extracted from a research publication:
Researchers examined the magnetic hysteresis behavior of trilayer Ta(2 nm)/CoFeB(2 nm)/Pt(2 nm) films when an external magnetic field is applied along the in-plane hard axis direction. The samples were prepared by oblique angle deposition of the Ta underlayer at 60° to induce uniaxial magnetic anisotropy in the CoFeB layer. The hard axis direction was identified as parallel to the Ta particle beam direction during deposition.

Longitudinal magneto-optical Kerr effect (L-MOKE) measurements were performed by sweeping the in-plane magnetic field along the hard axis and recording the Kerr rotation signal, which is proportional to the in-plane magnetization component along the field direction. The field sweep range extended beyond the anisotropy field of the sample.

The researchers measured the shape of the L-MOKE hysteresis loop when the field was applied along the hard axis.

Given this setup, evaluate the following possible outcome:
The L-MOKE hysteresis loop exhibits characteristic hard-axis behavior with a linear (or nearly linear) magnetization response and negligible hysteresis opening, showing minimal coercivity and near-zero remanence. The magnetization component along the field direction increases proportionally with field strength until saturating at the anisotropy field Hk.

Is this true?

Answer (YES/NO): NO